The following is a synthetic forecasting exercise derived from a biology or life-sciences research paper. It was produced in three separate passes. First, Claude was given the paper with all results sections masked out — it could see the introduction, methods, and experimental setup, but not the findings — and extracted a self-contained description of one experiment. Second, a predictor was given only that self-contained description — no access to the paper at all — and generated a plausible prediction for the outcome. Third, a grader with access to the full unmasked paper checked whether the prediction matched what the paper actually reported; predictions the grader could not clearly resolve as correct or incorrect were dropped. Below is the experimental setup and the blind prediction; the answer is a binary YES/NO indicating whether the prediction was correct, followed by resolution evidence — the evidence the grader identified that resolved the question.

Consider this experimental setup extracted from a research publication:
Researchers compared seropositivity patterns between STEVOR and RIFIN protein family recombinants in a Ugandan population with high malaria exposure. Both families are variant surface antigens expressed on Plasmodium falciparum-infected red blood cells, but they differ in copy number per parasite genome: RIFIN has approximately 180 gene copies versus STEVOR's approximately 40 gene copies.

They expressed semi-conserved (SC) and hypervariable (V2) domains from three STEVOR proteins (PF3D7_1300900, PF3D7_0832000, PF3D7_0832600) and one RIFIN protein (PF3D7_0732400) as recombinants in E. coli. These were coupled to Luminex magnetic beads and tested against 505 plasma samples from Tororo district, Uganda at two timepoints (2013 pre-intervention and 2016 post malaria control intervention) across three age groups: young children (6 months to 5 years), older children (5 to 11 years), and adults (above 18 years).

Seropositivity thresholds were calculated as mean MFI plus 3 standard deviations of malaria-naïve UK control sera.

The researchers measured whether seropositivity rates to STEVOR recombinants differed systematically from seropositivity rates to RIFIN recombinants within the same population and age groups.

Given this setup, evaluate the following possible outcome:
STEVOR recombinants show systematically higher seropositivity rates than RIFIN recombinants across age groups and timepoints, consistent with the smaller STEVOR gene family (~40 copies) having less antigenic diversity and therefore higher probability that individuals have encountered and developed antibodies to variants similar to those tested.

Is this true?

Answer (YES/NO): NO